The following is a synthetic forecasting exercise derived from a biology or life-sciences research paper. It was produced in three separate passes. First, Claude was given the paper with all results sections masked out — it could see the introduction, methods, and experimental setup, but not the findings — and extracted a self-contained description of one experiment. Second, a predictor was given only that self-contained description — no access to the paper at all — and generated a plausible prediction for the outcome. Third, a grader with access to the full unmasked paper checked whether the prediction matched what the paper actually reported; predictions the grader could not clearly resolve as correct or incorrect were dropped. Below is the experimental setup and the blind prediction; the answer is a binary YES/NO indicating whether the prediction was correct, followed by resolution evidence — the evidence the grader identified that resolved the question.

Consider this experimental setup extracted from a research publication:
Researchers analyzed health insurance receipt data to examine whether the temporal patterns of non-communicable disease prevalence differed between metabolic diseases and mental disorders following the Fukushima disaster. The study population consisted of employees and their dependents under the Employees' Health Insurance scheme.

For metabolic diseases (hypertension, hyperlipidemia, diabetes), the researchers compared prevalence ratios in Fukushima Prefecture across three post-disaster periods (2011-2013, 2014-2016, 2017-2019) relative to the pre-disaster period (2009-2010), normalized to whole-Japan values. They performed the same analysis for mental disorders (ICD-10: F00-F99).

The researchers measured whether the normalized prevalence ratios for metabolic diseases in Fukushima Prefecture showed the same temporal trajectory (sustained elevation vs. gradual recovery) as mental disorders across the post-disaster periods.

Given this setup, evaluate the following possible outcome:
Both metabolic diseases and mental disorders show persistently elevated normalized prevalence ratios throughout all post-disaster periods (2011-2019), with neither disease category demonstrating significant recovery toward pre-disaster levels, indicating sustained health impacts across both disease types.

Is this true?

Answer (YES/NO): NO